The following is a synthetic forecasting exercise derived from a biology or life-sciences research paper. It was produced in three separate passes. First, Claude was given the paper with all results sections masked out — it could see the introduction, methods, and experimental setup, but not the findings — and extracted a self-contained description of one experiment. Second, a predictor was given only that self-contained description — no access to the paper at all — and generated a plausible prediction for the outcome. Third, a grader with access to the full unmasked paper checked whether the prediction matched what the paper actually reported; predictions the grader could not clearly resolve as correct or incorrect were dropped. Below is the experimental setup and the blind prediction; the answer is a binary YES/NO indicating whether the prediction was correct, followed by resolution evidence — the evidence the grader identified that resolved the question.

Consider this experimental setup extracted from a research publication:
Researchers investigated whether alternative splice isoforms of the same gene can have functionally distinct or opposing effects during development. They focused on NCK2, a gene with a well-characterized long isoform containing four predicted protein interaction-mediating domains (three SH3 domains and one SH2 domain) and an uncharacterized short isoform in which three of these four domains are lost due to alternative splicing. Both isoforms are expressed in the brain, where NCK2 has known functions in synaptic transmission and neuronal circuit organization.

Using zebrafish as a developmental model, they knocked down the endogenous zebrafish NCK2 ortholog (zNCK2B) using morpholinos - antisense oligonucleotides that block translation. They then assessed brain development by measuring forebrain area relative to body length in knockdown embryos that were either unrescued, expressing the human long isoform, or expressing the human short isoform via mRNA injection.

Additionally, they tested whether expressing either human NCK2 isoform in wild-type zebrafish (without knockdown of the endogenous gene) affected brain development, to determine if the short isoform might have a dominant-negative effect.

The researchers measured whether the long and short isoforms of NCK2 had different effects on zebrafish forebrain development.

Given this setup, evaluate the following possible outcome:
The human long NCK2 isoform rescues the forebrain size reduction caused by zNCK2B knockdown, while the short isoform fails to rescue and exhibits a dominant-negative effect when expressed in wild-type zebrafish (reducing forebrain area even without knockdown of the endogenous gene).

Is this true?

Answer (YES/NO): YES